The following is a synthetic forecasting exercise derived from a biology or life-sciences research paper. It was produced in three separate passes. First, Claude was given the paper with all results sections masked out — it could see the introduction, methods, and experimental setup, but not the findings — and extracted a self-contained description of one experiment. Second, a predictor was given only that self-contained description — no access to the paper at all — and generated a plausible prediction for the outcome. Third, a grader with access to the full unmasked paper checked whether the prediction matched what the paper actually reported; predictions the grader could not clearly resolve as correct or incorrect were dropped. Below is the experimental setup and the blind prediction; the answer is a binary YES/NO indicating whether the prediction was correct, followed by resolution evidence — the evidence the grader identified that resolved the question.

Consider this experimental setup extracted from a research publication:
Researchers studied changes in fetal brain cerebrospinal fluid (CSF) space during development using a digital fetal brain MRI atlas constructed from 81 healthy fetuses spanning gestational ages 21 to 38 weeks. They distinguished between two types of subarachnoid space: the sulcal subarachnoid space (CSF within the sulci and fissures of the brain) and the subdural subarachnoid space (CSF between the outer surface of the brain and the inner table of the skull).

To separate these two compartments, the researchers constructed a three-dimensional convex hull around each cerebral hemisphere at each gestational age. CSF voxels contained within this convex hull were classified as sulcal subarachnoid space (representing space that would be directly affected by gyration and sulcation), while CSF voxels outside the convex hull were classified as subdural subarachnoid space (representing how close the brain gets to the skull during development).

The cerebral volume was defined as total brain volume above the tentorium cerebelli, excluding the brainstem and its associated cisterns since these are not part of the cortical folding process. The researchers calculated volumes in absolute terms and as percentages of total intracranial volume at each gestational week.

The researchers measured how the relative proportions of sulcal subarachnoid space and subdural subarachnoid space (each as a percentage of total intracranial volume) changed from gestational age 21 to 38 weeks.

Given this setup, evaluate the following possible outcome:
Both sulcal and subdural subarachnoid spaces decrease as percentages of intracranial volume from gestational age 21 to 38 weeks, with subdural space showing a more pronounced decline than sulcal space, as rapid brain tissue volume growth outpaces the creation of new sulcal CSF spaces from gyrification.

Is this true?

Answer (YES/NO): NO